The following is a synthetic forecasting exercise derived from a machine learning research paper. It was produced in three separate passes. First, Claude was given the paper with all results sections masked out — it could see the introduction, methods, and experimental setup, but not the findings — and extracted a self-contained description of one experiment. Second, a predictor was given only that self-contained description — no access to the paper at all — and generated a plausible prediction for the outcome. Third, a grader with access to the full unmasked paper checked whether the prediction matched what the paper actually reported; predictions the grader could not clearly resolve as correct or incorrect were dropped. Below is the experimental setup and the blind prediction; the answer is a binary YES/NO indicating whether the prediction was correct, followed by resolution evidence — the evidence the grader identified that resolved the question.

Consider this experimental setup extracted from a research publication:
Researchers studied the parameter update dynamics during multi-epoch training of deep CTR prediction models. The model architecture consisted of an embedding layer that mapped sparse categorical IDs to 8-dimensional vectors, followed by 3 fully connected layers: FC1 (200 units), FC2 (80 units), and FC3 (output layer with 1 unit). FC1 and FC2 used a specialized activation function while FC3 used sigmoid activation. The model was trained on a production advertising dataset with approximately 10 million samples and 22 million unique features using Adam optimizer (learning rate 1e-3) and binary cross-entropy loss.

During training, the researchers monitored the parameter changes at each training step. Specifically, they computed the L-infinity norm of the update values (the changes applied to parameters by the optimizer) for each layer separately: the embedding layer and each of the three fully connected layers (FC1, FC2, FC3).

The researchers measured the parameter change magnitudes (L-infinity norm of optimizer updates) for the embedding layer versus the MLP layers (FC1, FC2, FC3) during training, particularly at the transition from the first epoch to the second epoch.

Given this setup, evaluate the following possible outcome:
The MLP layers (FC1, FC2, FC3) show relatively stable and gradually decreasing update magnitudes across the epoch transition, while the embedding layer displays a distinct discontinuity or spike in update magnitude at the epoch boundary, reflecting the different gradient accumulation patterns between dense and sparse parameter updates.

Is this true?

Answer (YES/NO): NO